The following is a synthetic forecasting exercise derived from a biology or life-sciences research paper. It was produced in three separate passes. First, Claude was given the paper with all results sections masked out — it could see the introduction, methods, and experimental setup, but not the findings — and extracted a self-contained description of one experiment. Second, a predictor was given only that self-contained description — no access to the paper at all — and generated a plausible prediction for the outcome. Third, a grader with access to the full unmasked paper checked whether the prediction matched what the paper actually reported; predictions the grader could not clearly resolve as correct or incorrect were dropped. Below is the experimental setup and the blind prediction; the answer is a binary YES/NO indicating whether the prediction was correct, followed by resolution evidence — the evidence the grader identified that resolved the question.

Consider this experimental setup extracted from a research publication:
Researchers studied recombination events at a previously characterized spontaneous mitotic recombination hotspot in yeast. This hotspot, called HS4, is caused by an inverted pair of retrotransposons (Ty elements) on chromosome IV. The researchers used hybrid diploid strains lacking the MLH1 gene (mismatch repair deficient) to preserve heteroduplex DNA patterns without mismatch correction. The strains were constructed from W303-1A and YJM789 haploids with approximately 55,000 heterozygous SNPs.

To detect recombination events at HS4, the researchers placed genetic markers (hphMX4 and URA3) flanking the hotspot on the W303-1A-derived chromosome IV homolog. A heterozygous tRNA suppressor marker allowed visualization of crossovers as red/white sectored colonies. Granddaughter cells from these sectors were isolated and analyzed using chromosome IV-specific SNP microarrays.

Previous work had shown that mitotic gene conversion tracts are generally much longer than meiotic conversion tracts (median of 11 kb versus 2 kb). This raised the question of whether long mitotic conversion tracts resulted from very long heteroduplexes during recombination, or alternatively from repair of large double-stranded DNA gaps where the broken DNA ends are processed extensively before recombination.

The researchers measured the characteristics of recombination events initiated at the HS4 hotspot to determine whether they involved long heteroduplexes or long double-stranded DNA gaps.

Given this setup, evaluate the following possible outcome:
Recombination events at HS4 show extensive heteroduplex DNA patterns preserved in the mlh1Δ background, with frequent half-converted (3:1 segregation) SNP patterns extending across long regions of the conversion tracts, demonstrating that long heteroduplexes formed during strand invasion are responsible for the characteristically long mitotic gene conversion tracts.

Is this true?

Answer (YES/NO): NO